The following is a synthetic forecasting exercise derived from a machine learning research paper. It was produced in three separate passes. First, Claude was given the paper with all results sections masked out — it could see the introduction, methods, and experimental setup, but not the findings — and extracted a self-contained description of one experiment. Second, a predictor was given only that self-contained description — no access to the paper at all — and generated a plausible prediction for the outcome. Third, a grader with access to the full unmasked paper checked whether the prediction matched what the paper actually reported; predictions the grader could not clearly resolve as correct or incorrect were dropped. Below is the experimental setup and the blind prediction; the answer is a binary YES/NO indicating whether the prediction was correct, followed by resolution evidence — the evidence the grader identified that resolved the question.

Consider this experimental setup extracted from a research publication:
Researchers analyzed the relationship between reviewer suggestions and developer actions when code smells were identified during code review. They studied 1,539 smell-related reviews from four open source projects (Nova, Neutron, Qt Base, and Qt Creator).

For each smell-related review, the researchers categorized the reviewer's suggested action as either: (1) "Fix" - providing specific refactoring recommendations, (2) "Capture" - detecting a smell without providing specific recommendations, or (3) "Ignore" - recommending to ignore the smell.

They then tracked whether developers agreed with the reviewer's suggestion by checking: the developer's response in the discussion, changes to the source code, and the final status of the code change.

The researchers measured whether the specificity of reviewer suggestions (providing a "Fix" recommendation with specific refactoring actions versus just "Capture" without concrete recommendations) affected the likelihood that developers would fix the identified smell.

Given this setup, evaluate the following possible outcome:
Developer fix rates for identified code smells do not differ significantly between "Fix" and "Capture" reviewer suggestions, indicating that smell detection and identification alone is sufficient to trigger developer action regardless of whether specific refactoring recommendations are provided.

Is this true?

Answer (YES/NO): YES